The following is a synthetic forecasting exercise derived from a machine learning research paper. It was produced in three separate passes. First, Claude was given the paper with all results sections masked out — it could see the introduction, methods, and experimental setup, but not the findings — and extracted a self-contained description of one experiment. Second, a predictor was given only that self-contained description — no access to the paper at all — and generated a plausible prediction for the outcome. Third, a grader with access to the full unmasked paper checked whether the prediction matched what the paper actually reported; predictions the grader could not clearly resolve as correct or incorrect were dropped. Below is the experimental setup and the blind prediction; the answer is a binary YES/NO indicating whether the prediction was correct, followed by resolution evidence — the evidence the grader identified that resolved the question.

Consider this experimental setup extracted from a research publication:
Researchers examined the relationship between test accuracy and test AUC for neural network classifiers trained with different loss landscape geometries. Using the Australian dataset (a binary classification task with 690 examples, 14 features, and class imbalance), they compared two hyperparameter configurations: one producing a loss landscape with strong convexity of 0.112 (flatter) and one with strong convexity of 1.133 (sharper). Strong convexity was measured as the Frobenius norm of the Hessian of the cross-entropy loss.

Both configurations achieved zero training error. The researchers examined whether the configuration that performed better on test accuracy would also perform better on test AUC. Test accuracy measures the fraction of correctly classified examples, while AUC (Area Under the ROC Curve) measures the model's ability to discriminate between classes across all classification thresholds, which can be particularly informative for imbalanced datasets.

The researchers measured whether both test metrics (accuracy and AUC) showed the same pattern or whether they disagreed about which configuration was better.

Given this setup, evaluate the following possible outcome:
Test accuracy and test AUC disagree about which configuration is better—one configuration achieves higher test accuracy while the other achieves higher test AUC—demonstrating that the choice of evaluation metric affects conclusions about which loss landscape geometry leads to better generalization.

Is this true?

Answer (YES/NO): NO